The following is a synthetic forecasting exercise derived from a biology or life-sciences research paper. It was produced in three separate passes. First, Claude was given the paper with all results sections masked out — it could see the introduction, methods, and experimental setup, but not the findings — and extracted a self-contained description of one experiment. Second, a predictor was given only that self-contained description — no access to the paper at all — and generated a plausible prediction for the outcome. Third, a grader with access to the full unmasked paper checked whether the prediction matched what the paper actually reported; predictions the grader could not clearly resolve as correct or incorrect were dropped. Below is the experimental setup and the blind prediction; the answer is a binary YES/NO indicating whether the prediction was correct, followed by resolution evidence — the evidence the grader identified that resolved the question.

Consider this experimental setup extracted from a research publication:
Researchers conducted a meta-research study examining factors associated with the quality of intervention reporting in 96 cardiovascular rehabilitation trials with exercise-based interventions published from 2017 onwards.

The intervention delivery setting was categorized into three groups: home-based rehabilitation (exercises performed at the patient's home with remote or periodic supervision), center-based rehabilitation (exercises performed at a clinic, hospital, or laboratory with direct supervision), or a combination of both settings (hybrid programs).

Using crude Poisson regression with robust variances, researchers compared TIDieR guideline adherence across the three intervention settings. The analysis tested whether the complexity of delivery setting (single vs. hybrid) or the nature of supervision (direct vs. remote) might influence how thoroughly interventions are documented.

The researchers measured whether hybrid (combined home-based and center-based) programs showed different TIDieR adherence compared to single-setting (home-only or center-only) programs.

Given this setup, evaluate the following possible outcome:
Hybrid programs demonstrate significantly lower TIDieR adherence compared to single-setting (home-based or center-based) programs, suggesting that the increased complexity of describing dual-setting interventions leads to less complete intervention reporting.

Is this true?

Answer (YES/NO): NO